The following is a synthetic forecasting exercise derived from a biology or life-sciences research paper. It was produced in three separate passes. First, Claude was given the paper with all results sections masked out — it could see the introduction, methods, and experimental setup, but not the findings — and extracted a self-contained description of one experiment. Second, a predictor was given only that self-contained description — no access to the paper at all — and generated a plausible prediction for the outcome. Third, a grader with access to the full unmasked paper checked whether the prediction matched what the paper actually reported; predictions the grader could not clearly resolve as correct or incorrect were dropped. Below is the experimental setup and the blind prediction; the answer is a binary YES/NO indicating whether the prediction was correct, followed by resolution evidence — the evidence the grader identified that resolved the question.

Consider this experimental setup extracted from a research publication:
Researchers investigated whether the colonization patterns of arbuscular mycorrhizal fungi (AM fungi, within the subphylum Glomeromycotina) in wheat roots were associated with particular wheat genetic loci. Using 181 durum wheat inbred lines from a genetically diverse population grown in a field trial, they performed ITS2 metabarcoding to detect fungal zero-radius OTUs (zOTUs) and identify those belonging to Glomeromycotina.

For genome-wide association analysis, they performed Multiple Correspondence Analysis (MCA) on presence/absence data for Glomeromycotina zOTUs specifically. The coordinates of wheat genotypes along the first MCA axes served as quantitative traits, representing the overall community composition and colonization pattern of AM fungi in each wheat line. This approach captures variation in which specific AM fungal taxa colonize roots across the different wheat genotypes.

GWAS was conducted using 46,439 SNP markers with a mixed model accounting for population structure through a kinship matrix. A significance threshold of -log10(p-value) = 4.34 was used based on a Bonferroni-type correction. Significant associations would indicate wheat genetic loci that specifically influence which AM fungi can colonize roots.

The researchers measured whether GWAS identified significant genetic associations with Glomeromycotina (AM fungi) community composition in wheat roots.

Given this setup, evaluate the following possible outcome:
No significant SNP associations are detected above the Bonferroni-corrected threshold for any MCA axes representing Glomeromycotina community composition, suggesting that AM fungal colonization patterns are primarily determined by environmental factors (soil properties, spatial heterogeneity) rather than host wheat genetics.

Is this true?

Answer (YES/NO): NO